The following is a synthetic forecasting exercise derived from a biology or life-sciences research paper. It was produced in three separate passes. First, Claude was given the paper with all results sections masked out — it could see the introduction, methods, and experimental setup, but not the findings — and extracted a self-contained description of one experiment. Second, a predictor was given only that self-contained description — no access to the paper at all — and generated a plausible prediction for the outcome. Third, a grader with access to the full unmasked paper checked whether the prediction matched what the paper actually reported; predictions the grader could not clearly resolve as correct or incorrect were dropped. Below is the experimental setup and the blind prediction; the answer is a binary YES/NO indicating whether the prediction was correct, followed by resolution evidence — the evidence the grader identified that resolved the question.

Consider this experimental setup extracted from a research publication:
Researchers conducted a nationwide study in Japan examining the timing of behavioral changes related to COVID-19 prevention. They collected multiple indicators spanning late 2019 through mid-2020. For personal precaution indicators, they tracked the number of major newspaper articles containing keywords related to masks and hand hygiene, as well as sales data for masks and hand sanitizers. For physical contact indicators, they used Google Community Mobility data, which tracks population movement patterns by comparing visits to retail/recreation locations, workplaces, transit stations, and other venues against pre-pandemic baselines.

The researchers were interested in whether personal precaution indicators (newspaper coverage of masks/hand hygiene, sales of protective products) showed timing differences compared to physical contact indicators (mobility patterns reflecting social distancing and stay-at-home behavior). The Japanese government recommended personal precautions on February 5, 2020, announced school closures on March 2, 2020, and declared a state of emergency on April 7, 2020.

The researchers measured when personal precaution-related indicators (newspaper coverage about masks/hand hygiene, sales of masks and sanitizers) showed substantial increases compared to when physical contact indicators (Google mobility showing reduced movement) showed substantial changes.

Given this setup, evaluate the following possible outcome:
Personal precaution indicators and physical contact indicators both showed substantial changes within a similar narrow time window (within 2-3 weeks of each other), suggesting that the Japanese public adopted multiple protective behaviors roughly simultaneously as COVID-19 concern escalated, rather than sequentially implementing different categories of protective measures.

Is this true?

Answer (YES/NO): NO